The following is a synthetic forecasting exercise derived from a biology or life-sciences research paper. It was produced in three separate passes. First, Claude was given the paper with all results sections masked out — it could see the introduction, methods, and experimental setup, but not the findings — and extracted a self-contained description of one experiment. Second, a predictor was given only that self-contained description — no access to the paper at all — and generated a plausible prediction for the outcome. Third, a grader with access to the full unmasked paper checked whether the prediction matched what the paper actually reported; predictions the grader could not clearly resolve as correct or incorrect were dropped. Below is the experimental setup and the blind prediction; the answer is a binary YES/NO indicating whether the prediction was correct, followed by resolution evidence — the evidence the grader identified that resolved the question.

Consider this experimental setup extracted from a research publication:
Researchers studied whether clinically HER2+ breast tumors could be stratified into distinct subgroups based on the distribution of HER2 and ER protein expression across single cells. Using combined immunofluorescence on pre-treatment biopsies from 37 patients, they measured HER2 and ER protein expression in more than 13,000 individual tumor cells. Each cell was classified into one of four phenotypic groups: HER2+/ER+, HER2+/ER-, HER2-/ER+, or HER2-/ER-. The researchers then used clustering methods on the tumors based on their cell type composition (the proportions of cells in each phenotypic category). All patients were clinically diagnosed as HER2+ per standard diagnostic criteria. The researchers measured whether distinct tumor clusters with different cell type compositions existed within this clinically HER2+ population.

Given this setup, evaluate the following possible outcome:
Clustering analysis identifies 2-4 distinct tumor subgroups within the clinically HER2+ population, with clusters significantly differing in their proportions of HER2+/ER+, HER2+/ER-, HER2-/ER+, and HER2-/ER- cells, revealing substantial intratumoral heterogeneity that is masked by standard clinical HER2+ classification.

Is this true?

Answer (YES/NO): YES